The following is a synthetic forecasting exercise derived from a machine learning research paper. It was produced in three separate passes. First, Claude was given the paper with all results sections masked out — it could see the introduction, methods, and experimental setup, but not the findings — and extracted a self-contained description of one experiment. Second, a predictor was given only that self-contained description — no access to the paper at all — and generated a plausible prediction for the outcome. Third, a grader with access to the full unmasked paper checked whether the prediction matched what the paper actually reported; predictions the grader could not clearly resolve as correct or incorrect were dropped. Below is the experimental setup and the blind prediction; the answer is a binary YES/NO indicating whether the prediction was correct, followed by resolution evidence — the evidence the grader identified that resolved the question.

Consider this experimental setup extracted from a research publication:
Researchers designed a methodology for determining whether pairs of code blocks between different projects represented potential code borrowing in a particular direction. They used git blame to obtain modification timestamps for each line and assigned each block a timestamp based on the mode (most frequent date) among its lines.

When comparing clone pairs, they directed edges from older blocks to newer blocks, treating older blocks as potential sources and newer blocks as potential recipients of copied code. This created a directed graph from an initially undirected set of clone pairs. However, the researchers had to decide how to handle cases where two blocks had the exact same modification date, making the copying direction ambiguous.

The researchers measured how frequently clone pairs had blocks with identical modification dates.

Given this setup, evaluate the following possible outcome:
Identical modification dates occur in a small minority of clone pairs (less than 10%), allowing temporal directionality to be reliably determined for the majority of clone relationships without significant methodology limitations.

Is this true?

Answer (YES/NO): YES